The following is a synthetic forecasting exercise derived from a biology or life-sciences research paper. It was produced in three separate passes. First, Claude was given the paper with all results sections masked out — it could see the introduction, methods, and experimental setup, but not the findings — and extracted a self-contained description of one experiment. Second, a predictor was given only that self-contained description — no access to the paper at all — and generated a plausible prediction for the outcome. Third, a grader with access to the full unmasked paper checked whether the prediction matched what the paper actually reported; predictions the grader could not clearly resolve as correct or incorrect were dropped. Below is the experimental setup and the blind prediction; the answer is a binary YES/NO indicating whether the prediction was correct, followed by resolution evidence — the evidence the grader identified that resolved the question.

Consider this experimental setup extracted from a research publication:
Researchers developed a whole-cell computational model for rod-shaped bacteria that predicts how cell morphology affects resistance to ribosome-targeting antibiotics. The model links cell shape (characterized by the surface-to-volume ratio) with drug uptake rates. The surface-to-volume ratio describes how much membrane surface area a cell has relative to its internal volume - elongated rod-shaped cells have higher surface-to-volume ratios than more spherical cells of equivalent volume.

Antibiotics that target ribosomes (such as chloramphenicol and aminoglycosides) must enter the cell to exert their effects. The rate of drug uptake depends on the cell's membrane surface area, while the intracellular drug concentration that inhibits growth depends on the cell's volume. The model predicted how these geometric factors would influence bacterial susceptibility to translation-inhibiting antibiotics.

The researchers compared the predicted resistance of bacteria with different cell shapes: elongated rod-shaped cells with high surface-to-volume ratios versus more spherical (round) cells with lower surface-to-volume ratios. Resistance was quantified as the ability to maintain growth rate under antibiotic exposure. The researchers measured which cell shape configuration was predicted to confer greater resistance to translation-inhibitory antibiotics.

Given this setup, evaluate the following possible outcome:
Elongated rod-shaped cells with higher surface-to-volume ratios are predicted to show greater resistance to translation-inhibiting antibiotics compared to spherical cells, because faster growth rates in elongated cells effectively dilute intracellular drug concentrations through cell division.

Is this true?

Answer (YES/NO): NO